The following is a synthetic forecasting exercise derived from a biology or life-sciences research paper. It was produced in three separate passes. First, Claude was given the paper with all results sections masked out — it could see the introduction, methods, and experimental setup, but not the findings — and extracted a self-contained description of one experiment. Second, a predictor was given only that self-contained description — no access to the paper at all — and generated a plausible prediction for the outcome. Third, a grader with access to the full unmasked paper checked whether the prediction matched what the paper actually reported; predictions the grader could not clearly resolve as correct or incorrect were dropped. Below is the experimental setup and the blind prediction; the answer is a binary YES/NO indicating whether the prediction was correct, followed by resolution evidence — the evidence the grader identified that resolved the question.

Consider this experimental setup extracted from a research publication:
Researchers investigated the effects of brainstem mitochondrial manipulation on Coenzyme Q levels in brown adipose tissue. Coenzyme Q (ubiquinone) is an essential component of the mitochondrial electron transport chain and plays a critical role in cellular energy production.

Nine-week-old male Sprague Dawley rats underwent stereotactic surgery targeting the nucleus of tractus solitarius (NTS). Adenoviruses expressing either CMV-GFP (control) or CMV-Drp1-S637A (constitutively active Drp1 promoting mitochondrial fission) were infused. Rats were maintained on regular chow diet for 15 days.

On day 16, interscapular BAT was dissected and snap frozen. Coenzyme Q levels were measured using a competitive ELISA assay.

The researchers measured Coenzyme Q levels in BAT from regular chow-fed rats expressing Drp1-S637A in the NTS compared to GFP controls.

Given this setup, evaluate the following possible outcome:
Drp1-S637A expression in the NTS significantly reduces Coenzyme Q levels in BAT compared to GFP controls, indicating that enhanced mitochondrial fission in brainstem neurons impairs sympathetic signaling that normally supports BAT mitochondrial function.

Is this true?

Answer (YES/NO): NO